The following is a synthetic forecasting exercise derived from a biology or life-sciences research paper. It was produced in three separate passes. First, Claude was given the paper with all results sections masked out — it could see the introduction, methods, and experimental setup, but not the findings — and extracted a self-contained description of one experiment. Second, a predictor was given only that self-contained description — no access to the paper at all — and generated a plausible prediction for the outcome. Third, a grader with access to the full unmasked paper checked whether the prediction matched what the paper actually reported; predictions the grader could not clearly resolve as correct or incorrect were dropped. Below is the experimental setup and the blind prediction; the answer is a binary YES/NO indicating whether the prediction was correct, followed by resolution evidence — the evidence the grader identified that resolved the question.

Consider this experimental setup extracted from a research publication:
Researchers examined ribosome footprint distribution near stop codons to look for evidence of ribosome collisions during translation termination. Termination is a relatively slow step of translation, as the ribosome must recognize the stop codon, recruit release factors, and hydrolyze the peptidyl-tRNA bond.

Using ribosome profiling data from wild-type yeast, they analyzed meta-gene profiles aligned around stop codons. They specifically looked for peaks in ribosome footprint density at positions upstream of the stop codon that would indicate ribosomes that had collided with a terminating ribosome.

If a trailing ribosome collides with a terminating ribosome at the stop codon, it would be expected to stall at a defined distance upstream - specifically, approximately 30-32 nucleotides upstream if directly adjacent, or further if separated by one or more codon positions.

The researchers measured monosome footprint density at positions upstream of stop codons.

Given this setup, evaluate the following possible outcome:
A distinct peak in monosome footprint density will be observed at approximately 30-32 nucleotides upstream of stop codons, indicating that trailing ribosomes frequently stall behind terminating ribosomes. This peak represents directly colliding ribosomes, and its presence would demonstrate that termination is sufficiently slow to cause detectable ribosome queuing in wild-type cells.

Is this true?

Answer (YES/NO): NO